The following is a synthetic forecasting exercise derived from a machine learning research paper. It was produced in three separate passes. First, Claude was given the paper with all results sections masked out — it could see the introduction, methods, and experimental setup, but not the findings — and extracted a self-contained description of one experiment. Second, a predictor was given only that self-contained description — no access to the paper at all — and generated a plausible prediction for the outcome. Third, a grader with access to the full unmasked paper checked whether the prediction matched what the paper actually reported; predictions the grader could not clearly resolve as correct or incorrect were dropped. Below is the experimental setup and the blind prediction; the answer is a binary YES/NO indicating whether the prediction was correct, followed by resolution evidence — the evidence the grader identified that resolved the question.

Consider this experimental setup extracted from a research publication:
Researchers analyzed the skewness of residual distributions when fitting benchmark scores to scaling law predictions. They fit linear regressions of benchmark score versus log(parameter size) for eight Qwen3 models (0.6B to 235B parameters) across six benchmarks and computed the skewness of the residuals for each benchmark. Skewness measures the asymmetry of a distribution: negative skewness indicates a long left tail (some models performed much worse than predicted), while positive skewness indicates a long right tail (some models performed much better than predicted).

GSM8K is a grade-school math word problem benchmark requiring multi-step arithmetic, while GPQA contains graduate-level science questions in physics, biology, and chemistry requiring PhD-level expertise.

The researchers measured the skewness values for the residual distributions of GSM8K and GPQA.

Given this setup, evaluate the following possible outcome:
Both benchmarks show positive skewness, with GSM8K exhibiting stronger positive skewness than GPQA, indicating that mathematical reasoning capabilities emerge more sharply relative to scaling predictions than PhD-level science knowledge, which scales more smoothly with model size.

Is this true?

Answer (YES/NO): NO